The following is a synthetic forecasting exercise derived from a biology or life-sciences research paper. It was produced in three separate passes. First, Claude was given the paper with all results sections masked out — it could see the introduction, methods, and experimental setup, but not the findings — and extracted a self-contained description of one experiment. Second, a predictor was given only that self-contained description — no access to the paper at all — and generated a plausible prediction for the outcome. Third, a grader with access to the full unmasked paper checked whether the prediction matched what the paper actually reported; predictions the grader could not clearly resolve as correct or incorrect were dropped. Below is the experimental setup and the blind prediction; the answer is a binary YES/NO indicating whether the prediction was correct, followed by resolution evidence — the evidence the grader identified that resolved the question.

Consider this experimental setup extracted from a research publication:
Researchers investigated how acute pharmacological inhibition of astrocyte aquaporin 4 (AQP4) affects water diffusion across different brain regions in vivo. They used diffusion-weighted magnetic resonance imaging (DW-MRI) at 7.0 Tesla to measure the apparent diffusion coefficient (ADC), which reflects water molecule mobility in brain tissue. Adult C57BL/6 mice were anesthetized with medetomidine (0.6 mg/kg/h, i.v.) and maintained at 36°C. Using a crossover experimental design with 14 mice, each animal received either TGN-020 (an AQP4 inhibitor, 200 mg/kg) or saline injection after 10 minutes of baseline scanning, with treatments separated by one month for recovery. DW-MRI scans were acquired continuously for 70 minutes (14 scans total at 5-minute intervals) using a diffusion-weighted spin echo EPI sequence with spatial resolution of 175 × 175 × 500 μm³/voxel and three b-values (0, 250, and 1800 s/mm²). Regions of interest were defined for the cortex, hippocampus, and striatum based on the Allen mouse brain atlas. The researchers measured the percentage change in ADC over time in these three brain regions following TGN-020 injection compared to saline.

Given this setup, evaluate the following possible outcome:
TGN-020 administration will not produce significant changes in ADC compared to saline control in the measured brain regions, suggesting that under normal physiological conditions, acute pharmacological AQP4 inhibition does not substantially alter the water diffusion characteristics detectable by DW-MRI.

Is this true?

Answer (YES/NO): NO